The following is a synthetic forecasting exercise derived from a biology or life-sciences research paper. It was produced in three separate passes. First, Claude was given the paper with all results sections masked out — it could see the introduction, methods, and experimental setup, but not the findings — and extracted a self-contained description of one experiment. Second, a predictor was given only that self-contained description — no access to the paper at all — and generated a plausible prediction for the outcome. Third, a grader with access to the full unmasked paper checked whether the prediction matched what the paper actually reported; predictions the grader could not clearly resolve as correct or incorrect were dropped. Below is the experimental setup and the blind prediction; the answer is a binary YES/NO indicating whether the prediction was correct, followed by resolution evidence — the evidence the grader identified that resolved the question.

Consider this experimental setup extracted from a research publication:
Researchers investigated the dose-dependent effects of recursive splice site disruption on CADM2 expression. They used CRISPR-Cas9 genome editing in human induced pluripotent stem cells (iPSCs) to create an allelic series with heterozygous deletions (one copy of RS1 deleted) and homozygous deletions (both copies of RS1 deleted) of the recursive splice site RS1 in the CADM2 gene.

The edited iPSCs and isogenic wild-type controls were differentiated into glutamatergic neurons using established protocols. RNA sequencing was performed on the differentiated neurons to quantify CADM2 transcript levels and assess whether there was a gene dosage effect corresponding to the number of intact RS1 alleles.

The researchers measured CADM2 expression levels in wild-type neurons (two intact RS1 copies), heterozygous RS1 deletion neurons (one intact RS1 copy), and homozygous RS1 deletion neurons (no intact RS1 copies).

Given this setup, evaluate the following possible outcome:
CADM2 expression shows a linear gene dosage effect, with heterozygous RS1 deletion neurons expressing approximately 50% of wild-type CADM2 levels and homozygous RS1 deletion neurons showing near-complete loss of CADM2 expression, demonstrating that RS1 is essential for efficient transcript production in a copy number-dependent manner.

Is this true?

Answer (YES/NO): NO